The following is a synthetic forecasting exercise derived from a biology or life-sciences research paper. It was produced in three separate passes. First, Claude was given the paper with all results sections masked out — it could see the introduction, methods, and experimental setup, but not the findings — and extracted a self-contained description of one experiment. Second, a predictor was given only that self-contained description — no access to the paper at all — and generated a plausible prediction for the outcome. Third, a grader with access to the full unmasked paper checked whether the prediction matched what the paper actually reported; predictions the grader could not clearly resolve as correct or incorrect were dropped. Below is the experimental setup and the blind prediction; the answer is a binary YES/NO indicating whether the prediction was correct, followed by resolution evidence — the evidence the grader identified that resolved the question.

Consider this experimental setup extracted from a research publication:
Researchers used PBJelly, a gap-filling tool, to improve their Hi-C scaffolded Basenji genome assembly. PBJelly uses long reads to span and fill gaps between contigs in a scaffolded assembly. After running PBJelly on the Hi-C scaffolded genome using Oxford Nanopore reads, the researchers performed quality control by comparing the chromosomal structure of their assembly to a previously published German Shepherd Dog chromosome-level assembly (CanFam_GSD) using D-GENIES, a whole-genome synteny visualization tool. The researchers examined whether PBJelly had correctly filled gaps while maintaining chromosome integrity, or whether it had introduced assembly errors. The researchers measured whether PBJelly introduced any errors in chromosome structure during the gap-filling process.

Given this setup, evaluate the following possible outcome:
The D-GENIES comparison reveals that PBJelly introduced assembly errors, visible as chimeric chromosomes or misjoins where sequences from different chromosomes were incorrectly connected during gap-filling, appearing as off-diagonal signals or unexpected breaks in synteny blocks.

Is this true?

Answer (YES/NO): YES